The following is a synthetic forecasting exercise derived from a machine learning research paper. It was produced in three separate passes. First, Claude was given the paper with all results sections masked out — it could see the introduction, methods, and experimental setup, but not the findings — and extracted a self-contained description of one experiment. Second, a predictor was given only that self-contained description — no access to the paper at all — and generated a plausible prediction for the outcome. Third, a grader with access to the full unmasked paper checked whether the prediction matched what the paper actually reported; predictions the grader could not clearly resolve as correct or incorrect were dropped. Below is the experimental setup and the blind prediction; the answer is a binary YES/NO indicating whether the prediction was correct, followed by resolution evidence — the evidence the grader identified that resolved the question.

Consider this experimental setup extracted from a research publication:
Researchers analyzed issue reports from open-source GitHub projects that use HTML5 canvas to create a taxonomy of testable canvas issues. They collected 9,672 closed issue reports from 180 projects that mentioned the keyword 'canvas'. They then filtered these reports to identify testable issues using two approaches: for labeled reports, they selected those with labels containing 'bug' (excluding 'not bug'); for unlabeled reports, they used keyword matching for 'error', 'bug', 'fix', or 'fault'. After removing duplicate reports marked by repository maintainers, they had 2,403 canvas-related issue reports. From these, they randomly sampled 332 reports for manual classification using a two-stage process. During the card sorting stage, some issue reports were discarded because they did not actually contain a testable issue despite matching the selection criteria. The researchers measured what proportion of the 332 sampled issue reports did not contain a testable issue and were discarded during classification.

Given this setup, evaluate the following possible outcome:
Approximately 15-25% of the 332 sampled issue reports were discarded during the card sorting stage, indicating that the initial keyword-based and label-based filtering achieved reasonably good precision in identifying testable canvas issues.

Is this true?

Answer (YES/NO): NO